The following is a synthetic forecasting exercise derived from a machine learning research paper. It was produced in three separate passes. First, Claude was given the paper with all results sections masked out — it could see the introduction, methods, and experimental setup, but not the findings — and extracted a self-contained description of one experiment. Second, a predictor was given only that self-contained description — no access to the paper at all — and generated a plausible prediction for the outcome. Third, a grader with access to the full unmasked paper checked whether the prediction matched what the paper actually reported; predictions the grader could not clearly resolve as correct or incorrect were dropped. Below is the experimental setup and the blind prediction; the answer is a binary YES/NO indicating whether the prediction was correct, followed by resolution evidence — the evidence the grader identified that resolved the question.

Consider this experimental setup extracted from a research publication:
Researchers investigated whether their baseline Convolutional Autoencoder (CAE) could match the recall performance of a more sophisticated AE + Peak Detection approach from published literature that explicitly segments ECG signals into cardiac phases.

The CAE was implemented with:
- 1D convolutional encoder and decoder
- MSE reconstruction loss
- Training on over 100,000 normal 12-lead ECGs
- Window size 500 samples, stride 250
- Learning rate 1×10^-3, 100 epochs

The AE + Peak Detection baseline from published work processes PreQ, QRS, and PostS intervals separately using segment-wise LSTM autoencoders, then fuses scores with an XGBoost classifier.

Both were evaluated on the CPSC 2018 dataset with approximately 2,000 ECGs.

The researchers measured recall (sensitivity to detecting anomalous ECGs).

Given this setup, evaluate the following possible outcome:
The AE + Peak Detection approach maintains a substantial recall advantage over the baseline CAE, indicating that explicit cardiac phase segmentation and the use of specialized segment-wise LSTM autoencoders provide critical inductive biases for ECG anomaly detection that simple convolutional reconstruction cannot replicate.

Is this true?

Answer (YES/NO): NO